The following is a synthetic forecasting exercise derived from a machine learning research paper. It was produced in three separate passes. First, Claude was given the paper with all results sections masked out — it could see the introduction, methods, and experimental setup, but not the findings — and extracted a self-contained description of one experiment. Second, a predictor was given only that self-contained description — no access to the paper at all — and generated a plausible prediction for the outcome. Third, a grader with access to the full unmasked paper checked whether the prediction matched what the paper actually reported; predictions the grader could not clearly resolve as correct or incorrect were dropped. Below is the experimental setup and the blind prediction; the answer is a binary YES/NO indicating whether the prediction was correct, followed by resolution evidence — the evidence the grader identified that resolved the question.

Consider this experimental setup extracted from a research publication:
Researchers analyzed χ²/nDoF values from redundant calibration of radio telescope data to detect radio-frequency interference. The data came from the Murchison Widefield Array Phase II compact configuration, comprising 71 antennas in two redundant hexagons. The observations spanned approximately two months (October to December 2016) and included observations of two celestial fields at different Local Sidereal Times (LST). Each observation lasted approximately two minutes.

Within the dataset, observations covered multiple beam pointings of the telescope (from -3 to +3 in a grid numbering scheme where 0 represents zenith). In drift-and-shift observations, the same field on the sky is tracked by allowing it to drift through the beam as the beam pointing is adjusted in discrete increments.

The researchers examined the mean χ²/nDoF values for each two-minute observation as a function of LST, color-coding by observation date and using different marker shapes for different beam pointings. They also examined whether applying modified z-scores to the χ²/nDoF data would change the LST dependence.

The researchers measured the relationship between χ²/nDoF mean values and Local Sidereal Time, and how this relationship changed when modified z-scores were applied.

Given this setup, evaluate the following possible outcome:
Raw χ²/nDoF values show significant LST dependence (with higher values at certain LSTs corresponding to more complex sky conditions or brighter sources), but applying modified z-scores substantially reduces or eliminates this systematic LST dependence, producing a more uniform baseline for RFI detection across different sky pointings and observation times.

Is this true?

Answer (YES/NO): YES